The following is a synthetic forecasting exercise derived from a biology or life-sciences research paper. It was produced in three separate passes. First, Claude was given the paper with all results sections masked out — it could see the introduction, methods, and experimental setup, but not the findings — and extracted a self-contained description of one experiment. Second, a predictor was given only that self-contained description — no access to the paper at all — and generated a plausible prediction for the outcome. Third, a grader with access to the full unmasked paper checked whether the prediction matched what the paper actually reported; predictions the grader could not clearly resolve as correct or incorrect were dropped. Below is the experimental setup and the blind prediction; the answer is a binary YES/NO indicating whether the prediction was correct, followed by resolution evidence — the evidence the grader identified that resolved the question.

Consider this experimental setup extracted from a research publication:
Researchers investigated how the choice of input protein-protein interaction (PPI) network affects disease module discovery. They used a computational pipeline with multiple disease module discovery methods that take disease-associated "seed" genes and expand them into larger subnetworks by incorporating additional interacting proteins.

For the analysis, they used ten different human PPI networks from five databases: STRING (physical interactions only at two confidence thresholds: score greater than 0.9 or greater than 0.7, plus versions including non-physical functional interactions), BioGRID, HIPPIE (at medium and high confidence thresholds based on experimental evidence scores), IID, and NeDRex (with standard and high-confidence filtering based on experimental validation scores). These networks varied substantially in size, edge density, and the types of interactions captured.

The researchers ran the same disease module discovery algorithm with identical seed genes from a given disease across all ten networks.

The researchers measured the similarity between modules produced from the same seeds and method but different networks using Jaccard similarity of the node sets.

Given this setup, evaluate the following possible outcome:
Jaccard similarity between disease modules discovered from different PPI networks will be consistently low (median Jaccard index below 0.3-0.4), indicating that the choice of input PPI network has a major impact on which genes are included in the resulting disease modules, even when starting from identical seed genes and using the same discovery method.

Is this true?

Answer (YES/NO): YES